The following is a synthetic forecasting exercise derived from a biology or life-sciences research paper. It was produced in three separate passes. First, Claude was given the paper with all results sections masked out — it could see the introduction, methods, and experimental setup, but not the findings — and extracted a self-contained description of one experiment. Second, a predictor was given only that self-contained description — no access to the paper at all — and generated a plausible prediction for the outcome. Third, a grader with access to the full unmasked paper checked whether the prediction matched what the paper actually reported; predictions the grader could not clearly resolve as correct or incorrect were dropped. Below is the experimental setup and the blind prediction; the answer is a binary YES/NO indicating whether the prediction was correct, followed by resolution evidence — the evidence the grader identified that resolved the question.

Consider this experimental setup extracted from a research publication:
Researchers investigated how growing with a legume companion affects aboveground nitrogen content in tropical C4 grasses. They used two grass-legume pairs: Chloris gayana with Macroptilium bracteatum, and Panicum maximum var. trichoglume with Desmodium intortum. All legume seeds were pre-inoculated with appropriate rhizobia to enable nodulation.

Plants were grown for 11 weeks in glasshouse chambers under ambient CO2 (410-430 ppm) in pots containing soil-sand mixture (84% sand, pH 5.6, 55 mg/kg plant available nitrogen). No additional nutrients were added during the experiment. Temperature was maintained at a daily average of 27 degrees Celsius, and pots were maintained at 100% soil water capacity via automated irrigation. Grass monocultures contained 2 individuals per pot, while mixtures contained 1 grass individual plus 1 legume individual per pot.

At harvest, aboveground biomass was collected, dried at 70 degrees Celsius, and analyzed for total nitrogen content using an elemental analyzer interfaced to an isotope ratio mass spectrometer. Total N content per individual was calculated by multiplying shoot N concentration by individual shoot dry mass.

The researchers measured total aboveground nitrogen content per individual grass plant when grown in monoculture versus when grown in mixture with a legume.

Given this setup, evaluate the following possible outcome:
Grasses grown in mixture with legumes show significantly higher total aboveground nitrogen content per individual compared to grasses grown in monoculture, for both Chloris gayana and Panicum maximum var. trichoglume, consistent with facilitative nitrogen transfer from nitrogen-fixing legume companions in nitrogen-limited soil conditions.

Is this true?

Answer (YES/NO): NO